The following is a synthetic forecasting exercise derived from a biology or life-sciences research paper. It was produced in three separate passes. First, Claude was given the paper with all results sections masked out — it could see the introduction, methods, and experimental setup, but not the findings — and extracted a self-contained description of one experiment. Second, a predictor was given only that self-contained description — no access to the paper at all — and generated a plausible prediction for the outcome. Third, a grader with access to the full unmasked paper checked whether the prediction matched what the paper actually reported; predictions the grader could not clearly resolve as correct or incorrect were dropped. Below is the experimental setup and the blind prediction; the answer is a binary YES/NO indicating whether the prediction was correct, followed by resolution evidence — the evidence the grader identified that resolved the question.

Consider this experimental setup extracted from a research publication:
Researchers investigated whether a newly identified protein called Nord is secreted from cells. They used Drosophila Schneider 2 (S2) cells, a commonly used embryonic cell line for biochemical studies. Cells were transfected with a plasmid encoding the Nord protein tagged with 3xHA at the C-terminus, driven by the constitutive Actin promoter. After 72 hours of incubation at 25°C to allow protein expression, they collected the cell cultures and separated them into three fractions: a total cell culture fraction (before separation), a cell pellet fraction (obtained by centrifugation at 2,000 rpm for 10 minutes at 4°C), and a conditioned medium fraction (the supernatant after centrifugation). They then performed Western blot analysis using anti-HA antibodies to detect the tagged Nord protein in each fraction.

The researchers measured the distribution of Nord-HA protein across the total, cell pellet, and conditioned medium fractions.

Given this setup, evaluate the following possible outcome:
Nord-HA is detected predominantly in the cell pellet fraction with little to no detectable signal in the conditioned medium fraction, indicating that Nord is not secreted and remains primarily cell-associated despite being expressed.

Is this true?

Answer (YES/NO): NO